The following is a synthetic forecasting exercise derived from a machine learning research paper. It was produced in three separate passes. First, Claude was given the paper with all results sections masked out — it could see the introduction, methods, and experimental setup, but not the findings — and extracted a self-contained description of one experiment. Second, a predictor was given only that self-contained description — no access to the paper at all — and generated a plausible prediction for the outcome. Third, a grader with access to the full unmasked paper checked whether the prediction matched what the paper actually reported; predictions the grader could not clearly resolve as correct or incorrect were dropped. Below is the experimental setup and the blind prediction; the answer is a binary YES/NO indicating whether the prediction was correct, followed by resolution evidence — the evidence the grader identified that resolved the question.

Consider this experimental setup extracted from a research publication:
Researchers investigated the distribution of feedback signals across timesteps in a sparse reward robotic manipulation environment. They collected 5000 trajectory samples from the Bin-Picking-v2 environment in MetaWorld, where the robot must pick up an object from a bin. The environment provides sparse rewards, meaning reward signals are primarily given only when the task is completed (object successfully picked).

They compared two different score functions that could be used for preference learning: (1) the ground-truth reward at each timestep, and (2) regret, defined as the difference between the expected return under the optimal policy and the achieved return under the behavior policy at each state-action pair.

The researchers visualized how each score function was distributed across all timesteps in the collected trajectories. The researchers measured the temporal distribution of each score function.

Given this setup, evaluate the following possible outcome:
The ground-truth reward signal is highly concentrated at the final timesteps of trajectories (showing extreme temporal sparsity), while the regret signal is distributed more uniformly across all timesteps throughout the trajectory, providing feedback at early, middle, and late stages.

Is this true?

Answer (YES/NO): YES